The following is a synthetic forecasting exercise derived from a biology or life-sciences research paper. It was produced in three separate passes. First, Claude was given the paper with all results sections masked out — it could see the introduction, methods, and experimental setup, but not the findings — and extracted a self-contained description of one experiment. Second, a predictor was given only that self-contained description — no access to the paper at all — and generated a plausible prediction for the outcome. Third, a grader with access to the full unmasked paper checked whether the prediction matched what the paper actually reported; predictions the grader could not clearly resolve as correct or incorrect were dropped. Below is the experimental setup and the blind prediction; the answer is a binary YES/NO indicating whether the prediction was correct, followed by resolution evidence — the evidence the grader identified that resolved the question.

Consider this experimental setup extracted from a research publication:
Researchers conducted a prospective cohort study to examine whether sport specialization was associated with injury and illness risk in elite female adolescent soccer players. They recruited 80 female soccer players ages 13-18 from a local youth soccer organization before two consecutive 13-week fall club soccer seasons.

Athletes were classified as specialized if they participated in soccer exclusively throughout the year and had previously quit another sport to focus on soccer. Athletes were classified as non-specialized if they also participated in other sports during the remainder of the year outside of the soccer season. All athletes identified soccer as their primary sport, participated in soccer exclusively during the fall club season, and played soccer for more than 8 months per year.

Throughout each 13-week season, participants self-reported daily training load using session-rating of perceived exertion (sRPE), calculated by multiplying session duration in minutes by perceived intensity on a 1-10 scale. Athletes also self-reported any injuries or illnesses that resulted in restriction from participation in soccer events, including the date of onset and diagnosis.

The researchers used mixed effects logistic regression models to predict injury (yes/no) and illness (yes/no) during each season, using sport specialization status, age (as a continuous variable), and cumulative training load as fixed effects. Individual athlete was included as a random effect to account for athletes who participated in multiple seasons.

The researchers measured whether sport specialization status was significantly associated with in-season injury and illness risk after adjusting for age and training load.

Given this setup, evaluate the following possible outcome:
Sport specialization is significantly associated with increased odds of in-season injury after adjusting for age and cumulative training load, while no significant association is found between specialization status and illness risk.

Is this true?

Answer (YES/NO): NO